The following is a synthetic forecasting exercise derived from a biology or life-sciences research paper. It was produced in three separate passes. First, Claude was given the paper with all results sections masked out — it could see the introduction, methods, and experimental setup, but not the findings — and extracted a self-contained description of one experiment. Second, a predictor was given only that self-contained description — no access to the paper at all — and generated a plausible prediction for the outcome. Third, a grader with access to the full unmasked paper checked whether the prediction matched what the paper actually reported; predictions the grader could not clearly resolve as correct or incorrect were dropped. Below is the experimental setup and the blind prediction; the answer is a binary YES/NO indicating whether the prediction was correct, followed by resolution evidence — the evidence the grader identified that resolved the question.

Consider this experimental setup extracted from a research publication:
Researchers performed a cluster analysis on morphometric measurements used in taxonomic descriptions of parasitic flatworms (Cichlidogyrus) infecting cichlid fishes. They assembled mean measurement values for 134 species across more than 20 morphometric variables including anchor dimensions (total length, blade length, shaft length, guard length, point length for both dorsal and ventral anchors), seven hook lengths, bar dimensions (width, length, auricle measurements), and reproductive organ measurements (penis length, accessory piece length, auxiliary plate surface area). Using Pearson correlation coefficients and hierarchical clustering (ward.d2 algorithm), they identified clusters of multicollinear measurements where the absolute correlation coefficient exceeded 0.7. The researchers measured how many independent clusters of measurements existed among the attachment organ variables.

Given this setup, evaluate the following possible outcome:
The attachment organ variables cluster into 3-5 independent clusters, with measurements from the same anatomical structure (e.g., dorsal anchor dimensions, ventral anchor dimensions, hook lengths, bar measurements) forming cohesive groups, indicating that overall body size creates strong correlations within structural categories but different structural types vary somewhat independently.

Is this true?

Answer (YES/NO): NO